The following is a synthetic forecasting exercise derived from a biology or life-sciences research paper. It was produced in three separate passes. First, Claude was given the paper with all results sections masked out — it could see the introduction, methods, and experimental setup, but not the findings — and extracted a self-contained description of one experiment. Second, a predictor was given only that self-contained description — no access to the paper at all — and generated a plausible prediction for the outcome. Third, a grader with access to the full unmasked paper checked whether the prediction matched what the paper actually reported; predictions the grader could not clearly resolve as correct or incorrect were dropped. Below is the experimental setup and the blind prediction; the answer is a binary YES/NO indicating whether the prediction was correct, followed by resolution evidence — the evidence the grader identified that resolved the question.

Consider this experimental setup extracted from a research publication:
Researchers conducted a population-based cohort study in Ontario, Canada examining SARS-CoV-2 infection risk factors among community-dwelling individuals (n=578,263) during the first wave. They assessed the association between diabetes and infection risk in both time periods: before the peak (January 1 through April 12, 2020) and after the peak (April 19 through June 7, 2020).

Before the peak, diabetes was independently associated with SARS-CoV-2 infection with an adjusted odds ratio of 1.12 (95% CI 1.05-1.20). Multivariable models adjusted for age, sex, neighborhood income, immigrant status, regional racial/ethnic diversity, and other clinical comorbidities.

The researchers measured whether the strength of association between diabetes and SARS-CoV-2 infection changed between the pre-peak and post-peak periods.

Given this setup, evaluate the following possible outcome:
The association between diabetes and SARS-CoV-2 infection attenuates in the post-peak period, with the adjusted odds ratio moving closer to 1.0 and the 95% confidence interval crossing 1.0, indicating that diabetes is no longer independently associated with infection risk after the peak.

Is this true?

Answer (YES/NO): NO